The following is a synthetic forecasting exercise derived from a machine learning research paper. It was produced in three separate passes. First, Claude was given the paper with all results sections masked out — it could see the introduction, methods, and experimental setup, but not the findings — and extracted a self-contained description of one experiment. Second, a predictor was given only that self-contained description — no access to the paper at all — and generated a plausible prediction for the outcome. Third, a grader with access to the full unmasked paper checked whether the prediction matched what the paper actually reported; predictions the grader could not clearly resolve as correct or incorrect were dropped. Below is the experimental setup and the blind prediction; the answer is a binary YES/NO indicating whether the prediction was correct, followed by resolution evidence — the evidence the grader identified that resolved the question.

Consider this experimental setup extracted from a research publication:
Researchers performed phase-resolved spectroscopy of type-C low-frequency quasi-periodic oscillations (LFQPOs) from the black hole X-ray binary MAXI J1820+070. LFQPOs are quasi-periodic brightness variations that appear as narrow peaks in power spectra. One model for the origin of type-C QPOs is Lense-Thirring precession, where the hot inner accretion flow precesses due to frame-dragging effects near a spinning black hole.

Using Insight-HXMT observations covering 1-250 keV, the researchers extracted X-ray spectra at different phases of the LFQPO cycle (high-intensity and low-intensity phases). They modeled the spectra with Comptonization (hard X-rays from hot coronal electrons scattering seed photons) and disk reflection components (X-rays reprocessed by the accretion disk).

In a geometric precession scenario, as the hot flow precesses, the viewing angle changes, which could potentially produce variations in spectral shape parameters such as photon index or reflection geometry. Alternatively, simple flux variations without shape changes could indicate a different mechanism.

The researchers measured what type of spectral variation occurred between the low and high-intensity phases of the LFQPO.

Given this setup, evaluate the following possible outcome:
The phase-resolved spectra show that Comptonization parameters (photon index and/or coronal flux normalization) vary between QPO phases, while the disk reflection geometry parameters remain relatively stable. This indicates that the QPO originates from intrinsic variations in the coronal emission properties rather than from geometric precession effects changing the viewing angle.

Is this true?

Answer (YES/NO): NO